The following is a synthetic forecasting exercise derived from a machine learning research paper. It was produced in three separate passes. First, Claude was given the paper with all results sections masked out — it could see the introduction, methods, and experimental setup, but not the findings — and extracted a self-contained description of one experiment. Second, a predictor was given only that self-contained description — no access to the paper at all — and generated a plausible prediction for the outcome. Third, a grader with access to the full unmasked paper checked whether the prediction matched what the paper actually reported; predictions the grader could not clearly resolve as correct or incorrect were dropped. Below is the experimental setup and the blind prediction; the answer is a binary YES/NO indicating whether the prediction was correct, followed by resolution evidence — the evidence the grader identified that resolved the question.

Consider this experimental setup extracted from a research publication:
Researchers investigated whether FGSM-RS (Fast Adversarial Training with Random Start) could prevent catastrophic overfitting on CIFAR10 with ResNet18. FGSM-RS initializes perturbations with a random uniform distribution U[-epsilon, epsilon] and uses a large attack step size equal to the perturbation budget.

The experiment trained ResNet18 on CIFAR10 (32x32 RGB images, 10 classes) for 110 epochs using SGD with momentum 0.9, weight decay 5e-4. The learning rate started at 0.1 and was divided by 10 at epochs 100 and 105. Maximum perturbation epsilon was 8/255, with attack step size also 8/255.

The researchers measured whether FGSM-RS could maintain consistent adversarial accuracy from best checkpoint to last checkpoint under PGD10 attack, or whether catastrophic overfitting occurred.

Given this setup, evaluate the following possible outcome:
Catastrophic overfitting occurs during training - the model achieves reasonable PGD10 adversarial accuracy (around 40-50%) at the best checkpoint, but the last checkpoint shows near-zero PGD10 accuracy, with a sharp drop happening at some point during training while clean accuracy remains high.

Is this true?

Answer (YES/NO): YES